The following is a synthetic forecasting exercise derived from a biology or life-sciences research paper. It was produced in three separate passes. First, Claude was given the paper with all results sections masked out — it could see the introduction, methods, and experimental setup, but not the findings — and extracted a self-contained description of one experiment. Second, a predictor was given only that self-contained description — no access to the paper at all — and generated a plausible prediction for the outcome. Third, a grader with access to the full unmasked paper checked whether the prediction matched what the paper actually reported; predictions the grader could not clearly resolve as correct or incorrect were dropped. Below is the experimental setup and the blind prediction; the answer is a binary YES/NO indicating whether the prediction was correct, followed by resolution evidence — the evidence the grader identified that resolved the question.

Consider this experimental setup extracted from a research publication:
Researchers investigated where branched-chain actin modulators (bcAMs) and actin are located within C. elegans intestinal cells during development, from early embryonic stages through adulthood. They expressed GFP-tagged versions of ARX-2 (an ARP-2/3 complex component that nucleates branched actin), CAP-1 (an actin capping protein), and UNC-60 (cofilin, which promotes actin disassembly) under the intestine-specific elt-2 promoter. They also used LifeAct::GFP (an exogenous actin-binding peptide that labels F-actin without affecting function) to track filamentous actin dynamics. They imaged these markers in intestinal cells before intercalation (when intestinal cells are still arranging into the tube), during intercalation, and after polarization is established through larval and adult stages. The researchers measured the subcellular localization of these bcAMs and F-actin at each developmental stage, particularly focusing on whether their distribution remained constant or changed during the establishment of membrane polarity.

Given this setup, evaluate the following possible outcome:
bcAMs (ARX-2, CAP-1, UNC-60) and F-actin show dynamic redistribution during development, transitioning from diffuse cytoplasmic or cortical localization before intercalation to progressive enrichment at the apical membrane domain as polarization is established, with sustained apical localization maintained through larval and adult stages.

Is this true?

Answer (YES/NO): YES